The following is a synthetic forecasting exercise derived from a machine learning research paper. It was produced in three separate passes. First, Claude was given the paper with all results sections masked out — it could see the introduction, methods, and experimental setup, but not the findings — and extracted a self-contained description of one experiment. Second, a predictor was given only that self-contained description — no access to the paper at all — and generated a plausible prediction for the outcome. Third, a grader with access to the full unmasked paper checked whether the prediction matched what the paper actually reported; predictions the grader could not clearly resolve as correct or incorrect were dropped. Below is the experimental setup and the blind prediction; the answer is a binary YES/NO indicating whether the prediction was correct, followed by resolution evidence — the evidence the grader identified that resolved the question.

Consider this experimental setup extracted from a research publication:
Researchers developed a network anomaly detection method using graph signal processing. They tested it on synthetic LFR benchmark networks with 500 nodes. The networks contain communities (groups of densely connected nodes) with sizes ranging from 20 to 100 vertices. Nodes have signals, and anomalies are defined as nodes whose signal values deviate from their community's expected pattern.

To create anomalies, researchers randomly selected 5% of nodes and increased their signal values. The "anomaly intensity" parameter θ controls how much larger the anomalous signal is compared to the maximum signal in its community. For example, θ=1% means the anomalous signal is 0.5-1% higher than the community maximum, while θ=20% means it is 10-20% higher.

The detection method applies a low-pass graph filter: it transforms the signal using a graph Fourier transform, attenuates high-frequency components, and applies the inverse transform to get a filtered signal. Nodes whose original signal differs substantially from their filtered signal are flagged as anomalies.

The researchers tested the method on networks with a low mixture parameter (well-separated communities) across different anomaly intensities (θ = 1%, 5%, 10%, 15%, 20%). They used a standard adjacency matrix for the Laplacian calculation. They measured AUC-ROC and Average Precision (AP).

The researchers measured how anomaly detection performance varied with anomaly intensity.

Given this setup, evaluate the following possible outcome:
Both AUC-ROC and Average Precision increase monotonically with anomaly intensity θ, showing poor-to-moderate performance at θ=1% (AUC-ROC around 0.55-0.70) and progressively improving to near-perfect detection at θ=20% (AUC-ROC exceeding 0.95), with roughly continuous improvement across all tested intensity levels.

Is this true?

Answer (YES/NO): NO